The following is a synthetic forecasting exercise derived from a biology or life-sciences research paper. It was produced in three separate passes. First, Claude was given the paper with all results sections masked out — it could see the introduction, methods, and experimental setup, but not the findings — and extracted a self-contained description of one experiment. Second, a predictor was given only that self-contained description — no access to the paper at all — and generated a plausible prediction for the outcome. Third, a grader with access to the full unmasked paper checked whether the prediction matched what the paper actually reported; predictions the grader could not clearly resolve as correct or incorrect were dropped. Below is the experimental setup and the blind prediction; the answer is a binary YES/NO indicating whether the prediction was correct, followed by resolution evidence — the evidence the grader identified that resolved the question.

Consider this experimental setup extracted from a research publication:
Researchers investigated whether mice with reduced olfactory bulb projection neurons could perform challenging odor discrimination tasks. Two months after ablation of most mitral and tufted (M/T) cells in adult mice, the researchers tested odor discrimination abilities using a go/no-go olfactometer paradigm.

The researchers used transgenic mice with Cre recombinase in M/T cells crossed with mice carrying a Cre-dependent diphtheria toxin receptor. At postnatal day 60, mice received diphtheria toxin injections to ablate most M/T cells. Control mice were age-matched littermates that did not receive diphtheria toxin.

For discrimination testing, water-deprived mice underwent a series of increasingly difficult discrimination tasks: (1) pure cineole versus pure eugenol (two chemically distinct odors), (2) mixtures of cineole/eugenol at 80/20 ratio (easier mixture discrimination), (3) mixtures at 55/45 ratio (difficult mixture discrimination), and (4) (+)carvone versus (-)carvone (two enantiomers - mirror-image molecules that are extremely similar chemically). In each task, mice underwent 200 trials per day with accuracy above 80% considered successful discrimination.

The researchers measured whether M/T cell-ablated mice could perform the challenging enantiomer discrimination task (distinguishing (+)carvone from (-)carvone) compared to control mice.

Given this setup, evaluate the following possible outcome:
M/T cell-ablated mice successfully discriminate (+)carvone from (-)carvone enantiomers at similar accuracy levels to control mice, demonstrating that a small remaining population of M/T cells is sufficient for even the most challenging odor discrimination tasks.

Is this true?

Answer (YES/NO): NO